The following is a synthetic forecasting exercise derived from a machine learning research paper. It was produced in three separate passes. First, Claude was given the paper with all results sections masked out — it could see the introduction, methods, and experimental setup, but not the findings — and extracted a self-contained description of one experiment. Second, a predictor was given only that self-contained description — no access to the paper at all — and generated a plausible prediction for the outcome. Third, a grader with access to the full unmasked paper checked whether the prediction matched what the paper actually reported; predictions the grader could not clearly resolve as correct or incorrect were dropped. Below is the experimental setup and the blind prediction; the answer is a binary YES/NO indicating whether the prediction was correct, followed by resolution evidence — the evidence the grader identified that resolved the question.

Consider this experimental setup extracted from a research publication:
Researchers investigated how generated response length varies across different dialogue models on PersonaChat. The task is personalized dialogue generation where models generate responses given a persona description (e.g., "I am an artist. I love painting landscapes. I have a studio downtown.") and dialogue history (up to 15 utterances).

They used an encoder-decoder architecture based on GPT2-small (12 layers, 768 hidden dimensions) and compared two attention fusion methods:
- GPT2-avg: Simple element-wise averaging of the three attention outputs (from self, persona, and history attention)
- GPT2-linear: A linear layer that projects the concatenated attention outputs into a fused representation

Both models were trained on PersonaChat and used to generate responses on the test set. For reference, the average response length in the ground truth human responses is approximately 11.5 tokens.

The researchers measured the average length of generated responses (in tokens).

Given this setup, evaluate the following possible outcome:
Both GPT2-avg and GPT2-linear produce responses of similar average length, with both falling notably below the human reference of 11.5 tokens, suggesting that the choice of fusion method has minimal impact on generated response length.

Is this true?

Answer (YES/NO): YES